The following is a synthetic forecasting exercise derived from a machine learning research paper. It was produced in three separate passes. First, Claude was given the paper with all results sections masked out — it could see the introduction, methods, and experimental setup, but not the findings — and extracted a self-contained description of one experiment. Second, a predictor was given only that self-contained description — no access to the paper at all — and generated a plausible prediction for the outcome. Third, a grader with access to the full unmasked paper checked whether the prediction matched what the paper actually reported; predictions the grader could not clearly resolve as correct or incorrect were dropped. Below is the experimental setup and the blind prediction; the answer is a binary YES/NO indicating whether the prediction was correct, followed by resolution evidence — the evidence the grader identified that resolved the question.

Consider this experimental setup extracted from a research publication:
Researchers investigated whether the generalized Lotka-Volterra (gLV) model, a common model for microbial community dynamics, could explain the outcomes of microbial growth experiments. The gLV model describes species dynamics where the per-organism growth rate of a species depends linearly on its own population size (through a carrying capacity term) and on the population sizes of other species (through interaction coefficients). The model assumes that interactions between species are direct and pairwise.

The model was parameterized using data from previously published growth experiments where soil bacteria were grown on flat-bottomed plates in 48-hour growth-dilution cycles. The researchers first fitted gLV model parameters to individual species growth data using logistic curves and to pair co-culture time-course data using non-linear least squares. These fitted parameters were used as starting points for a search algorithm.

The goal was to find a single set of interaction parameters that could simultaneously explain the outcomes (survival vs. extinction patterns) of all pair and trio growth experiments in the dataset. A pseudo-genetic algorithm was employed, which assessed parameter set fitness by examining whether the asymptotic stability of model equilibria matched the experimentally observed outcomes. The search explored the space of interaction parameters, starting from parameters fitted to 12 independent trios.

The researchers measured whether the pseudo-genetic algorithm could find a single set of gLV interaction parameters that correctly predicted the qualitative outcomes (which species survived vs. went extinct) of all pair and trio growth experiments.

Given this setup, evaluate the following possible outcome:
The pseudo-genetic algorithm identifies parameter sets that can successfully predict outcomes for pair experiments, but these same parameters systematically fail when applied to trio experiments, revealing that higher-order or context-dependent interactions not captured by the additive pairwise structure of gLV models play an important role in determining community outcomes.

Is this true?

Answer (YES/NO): NO